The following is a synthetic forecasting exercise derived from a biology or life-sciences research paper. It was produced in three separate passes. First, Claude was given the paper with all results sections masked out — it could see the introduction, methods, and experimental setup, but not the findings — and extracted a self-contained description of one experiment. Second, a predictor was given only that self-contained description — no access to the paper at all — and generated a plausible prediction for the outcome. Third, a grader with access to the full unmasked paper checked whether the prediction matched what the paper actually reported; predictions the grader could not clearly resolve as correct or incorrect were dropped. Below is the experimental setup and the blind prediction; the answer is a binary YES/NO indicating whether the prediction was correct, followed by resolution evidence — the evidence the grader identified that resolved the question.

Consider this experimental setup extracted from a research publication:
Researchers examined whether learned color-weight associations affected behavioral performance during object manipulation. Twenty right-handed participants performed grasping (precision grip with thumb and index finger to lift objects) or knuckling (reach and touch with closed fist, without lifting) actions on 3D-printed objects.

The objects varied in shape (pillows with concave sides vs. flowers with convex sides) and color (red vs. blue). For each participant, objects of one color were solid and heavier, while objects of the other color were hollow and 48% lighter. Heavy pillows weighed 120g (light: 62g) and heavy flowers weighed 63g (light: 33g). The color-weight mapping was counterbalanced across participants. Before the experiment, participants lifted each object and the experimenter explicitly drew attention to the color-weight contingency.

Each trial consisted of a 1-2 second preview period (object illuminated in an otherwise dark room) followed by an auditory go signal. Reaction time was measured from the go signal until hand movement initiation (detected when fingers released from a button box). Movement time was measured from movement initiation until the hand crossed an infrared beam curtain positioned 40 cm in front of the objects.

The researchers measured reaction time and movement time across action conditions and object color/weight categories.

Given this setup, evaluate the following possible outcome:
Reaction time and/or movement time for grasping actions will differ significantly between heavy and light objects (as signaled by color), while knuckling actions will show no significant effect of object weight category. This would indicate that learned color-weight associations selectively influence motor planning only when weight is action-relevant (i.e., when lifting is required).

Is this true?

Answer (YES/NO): NO